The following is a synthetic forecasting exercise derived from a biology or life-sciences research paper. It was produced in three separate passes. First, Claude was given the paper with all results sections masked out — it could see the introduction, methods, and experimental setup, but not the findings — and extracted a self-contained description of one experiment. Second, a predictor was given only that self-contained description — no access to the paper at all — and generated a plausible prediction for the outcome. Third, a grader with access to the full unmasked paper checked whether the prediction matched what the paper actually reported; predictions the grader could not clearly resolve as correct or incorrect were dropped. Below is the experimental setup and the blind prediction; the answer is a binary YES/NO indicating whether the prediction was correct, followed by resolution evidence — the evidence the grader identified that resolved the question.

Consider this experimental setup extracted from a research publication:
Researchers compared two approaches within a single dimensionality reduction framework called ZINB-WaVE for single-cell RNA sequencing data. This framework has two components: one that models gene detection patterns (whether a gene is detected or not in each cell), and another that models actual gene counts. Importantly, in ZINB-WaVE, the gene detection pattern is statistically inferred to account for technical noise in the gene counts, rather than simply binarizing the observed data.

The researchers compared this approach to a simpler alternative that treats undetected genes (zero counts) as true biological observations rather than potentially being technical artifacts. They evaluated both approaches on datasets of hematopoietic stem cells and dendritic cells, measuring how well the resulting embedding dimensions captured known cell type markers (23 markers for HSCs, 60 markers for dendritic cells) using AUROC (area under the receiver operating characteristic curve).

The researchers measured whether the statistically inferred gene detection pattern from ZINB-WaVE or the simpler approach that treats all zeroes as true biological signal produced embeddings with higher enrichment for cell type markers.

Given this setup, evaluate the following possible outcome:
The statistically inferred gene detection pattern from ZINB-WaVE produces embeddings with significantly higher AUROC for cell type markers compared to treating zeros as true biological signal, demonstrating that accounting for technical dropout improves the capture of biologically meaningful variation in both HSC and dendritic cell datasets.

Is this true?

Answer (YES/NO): NO